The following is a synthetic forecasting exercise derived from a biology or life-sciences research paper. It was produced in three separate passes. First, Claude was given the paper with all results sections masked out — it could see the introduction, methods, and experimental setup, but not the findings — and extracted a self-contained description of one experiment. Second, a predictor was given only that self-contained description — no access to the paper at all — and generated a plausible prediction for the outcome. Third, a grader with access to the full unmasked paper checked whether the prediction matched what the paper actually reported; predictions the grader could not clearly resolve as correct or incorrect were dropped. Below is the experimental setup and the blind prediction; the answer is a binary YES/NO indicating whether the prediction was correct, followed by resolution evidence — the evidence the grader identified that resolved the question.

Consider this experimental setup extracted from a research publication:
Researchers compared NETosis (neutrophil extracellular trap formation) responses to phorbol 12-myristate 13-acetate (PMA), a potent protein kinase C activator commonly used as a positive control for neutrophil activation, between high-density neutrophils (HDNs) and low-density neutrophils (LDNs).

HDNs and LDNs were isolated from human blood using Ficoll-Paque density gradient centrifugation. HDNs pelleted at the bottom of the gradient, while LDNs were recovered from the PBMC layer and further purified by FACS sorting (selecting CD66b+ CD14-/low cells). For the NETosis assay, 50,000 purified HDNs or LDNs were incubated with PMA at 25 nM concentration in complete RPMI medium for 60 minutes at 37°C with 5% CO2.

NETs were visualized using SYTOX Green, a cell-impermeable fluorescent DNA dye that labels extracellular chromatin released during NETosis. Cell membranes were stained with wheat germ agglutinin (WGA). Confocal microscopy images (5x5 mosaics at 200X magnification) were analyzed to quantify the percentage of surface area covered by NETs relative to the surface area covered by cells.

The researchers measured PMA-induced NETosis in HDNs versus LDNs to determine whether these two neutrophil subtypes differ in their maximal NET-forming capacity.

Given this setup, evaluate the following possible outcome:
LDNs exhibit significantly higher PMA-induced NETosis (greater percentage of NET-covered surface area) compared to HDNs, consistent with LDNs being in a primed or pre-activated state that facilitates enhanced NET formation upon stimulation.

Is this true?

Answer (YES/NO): YES